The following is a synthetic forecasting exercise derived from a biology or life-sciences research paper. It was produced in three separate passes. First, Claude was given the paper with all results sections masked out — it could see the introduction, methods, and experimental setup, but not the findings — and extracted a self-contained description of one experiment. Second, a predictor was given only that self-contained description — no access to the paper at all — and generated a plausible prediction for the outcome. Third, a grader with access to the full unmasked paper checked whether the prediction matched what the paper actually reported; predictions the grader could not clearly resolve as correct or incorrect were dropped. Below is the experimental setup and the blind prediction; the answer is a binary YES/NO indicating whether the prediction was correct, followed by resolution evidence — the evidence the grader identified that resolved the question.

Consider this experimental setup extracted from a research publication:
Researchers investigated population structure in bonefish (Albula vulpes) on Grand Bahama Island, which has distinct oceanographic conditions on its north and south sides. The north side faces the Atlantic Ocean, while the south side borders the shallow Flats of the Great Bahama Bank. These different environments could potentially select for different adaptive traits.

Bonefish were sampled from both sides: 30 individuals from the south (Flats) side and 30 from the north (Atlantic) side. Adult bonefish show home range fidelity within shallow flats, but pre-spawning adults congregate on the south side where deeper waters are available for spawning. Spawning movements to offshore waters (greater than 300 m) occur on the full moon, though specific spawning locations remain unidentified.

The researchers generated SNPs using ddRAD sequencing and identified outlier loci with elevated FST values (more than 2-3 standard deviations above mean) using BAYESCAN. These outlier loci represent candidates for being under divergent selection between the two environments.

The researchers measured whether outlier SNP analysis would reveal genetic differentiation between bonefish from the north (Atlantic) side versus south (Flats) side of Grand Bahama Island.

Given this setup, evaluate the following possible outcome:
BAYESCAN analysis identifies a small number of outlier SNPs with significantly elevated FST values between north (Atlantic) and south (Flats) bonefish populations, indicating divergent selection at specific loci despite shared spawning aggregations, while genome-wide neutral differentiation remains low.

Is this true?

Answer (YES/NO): YES